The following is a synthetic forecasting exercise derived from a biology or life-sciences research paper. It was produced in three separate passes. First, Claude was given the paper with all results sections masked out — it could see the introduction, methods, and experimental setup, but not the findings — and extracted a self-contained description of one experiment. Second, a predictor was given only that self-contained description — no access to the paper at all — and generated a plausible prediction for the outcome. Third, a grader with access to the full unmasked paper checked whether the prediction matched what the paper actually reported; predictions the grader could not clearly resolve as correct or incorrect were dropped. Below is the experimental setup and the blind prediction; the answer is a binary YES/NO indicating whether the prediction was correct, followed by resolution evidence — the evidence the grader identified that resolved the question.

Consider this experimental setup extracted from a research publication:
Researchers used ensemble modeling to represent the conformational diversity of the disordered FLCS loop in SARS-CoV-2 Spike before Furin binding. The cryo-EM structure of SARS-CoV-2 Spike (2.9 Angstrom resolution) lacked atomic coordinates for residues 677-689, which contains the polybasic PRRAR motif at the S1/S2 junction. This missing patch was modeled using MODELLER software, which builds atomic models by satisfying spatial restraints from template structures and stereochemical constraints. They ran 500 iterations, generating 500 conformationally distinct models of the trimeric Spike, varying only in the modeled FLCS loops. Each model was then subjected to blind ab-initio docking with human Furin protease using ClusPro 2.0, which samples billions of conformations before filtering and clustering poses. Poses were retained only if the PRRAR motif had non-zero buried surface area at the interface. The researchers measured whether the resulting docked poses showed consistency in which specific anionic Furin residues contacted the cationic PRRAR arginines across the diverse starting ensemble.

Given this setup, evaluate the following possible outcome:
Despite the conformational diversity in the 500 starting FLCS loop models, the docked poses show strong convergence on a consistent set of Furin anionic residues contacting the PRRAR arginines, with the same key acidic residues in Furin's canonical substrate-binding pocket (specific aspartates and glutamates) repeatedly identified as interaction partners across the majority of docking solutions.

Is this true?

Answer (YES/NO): YES